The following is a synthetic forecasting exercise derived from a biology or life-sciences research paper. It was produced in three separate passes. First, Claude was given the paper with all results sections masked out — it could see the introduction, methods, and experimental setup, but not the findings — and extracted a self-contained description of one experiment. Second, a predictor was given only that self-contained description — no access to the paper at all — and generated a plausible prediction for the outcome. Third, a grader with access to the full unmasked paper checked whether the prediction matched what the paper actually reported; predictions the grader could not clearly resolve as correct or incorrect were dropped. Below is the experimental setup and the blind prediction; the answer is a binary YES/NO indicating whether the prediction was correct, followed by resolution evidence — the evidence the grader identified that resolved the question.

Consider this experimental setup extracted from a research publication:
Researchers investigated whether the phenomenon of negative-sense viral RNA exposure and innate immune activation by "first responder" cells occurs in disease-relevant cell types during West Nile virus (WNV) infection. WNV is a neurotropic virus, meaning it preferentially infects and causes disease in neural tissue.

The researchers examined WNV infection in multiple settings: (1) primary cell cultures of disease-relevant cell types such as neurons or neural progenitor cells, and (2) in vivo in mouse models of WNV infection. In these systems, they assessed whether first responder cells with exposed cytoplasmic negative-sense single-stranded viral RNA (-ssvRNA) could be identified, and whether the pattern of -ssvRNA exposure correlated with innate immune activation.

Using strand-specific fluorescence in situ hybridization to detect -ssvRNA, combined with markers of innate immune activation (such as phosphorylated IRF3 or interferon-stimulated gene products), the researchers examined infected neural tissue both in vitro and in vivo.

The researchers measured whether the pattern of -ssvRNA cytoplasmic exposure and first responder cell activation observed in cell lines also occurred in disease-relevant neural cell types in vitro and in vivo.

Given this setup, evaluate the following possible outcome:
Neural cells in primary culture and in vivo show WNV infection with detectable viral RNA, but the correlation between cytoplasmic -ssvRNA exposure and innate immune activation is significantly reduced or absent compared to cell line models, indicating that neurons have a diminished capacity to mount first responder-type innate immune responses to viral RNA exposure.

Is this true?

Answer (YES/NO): NO